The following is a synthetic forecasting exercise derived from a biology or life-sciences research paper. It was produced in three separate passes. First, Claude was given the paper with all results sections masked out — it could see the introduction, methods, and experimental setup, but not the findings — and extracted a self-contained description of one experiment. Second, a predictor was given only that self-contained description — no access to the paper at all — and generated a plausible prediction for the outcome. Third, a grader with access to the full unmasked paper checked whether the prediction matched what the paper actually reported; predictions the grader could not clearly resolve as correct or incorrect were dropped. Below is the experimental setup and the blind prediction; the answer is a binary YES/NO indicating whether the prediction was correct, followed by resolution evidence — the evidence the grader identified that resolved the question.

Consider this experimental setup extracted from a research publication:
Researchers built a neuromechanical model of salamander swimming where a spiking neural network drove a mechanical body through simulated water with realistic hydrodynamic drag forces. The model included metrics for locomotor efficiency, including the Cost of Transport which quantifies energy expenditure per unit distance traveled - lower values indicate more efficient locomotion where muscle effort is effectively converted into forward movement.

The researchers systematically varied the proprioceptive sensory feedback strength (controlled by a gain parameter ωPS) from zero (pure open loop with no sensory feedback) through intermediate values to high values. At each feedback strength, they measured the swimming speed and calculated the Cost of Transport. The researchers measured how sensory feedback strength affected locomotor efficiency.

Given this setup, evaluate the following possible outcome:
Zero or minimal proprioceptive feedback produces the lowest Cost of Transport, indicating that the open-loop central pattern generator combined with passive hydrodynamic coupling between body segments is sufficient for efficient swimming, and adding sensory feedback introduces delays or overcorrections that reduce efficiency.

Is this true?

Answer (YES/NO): NO